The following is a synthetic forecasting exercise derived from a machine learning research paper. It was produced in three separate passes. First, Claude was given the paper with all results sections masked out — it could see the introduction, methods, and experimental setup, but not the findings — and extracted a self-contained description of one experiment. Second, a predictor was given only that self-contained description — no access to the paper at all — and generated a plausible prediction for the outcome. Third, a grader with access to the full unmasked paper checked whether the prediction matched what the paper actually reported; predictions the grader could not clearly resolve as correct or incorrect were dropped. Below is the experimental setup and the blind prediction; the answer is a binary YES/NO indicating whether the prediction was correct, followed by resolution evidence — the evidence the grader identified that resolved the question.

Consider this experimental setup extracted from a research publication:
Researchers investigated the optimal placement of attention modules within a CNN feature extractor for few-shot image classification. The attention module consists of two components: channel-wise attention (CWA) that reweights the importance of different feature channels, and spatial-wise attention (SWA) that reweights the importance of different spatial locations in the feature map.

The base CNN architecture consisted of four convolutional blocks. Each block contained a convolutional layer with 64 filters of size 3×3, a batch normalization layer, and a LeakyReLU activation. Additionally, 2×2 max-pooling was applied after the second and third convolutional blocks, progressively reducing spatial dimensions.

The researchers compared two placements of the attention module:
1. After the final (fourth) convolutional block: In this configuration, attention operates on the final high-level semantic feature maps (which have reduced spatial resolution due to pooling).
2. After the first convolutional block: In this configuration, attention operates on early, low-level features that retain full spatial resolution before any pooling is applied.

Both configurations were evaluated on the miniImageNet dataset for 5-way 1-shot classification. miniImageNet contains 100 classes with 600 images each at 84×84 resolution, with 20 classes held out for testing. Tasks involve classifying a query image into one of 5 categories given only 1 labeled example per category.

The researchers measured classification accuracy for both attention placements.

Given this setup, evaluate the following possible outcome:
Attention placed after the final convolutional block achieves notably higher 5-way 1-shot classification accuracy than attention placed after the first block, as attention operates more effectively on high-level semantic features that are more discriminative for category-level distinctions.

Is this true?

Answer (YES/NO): NO